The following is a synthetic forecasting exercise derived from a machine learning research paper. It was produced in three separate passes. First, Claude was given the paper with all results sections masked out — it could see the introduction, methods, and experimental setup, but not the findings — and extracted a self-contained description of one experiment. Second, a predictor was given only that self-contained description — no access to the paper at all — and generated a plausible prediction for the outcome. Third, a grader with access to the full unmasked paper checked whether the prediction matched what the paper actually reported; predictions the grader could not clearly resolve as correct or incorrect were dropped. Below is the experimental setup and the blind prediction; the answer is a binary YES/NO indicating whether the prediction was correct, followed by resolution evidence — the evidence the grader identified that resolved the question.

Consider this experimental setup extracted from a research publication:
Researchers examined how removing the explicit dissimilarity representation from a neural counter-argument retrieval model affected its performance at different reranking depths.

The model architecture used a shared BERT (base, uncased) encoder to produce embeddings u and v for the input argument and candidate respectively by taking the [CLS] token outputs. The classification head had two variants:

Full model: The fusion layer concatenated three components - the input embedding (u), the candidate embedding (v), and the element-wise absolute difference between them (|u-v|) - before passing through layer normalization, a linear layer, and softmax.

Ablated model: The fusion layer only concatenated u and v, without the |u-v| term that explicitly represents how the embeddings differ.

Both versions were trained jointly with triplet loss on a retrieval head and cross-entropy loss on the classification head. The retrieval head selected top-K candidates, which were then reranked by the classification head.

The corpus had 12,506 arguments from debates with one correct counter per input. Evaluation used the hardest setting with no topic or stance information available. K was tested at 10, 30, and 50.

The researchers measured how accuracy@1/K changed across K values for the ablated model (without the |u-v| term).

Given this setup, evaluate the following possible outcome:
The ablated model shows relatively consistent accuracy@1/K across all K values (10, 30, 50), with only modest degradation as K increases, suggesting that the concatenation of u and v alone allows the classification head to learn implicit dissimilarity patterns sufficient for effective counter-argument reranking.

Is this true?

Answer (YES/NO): NO